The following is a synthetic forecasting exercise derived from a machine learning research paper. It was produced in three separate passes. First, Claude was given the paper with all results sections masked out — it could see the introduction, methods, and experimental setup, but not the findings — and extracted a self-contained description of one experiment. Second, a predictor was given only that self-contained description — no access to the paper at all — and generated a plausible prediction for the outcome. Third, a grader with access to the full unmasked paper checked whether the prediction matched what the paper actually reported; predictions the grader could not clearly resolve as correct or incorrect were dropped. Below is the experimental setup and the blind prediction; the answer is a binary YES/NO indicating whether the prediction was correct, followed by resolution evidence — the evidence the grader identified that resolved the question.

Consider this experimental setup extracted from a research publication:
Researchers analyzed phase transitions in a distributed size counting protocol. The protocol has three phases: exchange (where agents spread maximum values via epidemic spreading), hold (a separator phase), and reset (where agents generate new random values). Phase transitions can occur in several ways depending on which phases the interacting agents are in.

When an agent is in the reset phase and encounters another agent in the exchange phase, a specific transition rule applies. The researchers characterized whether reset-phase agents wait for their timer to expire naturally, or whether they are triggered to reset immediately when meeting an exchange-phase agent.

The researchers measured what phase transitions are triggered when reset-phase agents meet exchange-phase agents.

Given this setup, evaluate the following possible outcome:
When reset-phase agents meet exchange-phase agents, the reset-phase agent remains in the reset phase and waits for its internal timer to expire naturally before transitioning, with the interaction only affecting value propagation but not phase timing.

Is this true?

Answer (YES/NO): NO